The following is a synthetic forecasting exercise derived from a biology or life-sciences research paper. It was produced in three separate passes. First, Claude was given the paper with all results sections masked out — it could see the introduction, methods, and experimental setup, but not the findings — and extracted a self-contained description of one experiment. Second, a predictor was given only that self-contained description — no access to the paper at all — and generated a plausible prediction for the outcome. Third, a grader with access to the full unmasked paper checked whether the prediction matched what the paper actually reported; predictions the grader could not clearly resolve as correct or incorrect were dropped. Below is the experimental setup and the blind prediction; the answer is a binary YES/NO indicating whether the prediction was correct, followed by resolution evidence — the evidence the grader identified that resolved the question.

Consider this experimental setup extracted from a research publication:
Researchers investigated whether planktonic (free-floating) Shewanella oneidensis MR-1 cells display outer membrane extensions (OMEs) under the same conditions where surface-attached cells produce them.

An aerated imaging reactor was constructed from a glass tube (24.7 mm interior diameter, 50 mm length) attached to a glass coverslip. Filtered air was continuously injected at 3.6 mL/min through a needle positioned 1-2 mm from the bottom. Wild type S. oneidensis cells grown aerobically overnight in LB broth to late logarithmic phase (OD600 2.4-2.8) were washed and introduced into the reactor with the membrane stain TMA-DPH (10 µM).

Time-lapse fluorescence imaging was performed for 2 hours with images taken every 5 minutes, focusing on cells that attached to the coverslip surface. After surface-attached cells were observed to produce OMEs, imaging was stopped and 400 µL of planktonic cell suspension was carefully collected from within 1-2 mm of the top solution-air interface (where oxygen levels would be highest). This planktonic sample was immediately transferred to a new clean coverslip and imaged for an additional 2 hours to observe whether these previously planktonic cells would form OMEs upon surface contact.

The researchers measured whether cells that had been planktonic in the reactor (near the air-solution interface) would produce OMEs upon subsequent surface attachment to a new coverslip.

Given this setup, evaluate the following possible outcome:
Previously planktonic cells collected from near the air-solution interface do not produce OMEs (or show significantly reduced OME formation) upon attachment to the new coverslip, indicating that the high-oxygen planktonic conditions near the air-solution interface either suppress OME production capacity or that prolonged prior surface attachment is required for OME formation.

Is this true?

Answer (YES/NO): NO